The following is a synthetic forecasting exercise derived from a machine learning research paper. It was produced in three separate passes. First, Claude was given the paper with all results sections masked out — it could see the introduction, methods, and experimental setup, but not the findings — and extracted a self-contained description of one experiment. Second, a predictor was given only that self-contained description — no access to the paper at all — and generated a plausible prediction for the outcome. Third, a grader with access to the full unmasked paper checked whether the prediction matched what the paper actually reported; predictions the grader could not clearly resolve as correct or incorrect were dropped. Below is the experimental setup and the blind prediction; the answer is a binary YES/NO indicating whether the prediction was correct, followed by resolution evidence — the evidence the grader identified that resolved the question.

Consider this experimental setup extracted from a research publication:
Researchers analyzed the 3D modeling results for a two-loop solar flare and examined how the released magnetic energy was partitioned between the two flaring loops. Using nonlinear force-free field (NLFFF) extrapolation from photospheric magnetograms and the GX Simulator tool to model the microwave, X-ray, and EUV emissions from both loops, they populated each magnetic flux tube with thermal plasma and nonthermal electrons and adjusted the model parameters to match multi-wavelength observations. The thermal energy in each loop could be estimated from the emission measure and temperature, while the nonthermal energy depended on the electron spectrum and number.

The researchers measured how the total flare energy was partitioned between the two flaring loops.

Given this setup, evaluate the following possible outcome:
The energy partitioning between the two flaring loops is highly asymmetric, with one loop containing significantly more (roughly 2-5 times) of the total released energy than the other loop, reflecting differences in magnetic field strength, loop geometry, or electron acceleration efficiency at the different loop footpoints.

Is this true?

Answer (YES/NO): NO